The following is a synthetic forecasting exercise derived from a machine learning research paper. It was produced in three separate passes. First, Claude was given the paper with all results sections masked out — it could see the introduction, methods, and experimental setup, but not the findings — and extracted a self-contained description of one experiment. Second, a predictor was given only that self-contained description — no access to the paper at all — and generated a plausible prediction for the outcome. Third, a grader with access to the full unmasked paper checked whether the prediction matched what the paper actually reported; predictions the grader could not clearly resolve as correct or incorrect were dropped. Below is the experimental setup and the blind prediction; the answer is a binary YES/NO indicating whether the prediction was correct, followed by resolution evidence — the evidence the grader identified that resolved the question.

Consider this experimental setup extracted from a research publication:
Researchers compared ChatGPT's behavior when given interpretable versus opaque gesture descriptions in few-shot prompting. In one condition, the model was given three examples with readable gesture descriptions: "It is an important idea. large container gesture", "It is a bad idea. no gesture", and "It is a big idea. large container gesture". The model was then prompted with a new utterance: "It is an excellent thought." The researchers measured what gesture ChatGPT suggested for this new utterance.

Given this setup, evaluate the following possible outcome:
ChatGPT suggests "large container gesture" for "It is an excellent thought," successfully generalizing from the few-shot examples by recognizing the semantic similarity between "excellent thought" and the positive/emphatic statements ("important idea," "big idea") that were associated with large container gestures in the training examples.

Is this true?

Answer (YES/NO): NO